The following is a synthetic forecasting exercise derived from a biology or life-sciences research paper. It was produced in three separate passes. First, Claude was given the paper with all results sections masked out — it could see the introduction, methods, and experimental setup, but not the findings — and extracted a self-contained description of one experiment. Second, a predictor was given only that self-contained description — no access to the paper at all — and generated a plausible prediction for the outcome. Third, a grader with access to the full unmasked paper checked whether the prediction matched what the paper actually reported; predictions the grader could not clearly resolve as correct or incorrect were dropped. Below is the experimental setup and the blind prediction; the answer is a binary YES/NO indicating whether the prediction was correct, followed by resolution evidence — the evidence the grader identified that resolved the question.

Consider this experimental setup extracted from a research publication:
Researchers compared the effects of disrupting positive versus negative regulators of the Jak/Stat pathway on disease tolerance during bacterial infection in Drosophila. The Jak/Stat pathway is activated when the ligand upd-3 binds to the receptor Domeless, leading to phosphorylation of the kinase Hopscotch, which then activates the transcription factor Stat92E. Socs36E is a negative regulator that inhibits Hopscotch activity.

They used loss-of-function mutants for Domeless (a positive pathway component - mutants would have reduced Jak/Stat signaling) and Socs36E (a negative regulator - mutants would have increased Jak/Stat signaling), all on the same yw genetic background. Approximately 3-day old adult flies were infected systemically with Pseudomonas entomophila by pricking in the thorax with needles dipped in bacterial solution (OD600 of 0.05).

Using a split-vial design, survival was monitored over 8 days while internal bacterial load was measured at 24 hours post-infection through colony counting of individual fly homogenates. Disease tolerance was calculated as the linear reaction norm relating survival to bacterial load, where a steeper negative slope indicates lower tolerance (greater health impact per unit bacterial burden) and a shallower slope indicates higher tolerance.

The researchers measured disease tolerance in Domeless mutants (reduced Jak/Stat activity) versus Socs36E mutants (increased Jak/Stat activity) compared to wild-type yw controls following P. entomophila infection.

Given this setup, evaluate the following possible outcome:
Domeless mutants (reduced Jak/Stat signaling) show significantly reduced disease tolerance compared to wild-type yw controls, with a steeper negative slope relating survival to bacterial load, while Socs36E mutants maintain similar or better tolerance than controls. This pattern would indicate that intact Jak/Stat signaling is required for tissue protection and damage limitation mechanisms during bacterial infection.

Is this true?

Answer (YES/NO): NO